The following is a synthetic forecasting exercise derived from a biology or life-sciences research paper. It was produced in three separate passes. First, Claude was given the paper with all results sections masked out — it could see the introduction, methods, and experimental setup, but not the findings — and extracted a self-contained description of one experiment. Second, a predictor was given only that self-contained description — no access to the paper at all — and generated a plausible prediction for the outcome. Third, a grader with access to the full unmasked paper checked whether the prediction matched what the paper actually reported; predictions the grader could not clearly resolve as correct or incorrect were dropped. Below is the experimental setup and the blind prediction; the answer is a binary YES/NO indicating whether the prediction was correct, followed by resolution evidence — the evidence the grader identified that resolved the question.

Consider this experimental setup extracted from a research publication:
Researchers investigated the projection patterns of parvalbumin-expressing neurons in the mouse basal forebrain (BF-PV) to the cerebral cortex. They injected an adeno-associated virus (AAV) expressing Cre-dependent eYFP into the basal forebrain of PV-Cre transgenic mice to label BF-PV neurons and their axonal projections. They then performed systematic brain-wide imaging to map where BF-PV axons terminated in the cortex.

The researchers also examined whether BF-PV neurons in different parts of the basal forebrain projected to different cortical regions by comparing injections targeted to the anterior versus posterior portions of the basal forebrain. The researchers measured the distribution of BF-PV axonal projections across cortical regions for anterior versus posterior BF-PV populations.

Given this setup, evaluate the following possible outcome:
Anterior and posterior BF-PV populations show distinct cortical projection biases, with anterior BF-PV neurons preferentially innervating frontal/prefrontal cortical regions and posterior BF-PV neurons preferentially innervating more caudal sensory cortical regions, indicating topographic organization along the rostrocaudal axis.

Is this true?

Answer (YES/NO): NO